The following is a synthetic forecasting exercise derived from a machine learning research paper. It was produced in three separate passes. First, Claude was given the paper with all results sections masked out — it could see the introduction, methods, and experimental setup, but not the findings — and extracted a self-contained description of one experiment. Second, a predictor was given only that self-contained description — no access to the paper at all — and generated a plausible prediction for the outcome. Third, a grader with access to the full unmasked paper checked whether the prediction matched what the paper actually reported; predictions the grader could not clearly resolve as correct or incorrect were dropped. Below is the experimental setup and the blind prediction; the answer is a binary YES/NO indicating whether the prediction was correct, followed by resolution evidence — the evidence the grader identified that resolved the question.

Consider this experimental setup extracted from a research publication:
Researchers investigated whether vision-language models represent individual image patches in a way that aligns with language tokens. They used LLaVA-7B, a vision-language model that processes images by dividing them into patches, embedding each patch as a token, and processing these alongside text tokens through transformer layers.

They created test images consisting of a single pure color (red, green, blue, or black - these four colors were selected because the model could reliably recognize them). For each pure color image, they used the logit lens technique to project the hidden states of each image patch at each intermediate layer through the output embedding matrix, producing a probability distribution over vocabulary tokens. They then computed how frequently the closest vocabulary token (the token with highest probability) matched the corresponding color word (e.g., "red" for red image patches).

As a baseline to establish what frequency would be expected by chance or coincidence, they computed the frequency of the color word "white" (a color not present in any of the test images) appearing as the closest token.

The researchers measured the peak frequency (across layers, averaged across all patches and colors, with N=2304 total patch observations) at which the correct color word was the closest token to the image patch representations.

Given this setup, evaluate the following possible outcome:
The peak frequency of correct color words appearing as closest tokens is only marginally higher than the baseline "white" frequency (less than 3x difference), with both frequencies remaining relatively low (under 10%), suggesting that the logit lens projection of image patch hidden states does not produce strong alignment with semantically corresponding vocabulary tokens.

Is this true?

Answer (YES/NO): NO